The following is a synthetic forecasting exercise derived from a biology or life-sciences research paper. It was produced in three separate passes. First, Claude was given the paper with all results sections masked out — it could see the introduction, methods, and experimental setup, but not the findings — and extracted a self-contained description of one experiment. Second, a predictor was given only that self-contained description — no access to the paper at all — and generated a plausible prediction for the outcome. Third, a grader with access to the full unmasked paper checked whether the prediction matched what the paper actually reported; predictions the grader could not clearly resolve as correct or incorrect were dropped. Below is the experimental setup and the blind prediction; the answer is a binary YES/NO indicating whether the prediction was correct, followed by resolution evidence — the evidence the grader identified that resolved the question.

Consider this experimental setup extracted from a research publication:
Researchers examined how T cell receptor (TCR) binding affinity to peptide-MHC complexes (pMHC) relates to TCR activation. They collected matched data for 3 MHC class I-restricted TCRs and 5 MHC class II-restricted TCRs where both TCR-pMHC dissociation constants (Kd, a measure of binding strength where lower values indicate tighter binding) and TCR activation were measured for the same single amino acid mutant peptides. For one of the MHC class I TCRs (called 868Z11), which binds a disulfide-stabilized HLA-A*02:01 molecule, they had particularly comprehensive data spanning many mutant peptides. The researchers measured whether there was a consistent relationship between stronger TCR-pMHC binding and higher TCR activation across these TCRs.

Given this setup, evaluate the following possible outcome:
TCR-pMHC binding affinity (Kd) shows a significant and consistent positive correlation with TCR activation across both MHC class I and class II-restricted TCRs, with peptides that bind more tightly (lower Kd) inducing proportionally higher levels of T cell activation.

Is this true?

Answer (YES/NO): NO